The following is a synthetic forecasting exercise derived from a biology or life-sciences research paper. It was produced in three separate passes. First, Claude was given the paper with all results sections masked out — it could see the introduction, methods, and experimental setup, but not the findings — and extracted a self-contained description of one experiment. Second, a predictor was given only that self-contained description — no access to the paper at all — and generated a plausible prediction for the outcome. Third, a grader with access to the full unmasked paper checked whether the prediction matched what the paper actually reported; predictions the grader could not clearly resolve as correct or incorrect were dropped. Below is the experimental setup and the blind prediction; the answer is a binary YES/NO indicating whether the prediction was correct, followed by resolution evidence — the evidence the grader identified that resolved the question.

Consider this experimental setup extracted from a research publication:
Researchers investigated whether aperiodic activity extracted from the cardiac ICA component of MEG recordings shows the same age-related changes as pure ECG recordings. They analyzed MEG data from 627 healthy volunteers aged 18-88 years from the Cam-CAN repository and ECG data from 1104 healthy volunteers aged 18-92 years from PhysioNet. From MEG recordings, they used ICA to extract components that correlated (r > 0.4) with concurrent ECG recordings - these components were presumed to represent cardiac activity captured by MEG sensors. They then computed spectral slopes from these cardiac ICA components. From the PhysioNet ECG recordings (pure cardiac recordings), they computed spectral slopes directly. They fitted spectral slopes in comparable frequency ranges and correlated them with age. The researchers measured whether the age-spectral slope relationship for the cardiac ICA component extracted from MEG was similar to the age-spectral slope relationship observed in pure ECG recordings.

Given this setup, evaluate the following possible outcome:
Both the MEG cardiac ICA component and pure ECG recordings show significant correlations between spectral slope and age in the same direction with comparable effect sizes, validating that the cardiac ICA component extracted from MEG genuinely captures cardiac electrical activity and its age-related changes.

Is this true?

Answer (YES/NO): NO